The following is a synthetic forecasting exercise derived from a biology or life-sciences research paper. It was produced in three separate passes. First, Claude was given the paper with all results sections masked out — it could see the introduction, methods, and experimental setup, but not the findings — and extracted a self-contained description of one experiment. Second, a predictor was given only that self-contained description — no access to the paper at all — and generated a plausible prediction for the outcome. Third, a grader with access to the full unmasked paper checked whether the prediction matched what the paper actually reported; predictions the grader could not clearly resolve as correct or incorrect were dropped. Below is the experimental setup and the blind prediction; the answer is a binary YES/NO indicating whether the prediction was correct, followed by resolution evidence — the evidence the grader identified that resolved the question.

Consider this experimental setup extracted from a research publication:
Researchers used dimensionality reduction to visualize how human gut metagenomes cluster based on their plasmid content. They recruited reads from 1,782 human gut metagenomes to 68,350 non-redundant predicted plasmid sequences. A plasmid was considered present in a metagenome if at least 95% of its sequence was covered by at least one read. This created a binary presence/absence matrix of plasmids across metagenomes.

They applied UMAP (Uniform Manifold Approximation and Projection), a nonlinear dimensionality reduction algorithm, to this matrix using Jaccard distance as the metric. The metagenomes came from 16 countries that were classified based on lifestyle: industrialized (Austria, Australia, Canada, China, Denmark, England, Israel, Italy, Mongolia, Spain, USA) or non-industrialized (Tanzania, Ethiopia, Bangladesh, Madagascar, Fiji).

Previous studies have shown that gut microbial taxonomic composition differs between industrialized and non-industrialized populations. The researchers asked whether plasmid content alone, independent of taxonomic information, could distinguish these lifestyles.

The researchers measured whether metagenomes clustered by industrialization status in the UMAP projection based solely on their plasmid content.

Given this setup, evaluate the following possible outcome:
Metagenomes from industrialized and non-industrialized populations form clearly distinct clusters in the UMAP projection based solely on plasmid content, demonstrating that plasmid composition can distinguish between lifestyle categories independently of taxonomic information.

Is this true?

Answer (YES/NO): YES